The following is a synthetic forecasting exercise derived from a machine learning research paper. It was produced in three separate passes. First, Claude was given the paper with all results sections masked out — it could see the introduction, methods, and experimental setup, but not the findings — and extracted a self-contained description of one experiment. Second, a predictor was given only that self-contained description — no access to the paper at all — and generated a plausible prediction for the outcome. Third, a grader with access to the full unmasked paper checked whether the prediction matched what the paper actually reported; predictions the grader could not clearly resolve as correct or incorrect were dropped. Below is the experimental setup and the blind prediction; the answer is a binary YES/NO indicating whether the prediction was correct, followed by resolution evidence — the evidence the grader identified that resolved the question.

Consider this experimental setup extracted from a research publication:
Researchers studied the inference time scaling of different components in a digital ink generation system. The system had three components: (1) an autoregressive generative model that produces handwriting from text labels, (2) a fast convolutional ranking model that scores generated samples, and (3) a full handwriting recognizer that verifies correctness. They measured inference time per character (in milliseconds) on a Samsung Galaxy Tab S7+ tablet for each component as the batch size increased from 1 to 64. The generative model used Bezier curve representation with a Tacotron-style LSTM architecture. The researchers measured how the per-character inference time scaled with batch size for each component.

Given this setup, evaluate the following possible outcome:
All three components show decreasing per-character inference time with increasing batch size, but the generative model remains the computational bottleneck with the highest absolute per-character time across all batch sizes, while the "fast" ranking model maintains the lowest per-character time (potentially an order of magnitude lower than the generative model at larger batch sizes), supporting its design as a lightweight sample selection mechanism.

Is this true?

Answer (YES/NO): NO